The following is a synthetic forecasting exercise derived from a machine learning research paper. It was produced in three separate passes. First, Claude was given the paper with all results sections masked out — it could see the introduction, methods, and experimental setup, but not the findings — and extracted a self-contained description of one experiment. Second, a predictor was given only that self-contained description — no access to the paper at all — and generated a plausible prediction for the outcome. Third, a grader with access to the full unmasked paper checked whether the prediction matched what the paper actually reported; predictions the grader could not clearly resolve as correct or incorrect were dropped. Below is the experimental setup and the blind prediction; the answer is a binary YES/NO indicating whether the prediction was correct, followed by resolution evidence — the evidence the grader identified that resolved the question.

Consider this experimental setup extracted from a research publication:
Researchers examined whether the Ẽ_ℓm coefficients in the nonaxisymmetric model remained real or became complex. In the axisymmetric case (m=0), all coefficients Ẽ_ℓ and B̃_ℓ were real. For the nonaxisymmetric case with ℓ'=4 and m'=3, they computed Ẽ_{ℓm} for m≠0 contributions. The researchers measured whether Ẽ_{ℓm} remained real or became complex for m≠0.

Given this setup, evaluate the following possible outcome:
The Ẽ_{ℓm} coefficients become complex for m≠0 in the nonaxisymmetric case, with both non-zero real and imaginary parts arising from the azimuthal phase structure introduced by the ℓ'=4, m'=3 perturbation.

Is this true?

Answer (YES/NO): YES